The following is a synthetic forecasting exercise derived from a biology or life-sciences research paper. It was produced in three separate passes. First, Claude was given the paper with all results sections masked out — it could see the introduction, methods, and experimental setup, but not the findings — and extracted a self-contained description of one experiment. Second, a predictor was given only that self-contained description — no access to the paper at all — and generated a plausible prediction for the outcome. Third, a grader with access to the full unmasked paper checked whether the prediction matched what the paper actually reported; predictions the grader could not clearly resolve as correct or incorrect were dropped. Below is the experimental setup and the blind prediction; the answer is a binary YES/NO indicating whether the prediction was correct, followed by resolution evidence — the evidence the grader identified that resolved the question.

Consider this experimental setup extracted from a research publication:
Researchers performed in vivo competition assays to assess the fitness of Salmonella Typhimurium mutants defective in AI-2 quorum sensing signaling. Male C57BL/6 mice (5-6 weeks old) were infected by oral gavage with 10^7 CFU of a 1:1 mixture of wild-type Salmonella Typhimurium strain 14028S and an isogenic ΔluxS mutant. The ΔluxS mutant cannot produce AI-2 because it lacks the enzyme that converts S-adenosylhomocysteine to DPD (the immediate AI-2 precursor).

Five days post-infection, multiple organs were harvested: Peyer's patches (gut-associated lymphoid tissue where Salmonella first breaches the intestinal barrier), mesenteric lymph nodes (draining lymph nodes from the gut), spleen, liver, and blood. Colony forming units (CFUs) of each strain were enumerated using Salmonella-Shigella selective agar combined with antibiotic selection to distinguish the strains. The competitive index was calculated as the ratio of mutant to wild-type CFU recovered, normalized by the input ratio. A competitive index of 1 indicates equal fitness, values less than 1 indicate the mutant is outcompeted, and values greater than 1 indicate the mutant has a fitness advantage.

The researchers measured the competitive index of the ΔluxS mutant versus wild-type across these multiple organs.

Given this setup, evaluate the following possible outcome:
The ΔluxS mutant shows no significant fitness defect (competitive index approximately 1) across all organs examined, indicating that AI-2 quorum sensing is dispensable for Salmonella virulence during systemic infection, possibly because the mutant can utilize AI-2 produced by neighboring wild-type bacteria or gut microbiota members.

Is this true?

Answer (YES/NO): NO